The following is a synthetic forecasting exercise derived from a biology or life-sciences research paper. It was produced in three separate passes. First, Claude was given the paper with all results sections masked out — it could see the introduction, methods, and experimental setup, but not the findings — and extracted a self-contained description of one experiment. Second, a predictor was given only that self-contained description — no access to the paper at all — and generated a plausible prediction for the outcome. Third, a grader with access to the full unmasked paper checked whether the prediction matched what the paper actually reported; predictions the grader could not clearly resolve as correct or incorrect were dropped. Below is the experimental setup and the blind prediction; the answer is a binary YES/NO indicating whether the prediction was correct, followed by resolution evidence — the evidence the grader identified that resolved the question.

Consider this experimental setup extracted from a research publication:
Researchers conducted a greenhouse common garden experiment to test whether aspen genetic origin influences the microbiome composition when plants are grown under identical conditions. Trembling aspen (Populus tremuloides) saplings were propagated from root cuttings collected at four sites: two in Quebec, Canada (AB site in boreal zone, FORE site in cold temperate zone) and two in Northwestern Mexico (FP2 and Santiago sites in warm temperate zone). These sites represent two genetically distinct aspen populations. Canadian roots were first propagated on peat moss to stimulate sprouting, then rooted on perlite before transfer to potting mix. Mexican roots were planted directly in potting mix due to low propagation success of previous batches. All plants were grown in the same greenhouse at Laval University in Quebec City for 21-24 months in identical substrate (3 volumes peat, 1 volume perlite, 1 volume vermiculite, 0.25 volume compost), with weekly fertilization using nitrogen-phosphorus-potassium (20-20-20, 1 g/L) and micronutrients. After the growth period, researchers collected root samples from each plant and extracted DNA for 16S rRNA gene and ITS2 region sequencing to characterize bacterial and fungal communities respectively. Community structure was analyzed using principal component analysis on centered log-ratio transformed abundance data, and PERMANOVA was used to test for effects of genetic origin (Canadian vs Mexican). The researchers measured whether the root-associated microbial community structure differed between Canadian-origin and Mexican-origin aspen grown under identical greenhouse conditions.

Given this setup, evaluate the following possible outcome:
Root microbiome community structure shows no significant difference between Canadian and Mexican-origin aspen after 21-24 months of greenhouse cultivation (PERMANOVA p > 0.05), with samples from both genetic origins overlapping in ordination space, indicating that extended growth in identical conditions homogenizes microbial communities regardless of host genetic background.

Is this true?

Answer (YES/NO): NO